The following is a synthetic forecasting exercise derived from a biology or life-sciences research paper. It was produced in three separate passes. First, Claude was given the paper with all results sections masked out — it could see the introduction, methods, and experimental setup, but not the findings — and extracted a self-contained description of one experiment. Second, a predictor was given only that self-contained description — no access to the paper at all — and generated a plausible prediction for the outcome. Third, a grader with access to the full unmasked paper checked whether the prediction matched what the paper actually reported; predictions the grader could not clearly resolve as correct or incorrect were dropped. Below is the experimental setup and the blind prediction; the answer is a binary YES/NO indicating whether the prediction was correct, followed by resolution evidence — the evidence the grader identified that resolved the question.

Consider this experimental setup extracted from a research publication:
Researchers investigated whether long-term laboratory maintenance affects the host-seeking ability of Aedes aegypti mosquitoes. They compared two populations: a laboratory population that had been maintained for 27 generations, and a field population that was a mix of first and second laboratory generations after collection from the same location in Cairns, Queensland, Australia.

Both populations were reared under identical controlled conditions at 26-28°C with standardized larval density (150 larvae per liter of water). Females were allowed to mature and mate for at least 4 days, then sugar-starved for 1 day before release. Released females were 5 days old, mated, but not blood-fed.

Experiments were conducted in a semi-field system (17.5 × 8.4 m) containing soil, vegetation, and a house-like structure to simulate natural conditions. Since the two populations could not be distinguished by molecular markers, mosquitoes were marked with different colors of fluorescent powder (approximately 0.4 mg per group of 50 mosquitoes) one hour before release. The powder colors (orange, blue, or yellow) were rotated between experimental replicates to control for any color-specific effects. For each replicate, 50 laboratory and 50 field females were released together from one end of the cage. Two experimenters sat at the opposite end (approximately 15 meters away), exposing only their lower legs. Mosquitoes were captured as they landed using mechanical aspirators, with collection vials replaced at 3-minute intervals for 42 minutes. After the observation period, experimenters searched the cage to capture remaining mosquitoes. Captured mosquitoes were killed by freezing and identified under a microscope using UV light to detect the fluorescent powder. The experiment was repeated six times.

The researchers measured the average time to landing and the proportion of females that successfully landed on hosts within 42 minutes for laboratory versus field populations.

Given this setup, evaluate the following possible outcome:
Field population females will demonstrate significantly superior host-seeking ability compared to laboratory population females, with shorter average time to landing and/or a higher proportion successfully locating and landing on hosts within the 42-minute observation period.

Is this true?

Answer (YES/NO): NO